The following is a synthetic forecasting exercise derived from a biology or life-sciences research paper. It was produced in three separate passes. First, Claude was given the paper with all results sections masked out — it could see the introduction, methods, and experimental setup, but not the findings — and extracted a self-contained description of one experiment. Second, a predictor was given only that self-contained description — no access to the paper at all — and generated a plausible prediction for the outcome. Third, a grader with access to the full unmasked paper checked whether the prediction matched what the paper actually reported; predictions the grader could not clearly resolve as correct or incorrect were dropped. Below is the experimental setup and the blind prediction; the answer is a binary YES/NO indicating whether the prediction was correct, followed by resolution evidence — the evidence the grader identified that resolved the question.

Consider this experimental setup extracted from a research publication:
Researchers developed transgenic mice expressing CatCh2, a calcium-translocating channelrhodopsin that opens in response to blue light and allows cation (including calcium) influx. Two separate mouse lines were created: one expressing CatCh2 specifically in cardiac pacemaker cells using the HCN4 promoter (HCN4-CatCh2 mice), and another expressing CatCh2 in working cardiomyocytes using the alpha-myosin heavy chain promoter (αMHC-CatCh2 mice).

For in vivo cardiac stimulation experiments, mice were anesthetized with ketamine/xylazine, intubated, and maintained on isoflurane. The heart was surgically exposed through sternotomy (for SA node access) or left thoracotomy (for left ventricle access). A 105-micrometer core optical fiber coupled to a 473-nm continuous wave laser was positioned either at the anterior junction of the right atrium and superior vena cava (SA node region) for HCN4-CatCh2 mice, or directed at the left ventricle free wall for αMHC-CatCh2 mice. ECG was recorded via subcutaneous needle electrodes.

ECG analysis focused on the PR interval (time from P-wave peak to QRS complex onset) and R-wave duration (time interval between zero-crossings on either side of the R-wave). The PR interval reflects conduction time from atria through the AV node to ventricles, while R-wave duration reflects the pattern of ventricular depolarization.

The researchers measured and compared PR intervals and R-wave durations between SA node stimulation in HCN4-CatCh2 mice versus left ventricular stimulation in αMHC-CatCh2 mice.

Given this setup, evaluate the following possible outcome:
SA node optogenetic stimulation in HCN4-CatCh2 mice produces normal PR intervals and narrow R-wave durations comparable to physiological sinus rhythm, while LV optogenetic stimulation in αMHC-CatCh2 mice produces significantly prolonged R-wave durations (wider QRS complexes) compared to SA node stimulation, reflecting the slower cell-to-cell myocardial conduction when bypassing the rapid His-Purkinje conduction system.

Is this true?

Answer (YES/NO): NO